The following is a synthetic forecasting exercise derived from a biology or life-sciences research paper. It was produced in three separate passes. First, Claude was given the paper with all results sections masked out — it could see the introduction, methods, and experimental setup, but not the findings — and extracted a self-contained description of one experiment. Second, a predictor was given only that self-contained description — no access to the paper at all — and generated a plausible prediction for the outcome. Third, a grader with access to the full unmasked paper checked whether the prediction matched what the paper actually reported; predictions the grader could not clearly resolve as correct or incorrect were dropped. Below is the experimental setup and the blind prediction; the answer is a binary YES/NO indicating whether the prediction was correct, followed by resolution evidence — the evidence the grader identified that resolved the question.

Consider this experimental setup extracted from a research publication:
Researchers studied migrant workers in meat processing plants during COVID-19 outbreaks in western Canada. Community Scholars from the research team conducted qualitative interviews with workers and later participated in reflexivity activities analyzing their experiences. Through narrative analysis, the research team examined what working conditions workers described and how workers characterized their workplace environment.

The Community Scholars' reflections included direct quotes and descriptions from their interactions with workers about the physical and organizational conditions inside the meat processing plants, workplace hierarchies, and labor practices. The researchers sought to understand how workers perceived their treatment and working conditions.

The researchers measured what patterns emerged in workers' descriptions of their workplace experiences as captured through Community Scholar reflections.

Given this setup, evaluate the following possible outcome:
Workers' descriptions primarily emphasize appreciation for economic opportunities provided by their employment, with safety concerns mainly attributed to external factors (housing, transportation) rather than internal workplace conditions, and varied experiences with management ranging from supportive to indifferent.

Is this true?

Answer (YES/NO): NO